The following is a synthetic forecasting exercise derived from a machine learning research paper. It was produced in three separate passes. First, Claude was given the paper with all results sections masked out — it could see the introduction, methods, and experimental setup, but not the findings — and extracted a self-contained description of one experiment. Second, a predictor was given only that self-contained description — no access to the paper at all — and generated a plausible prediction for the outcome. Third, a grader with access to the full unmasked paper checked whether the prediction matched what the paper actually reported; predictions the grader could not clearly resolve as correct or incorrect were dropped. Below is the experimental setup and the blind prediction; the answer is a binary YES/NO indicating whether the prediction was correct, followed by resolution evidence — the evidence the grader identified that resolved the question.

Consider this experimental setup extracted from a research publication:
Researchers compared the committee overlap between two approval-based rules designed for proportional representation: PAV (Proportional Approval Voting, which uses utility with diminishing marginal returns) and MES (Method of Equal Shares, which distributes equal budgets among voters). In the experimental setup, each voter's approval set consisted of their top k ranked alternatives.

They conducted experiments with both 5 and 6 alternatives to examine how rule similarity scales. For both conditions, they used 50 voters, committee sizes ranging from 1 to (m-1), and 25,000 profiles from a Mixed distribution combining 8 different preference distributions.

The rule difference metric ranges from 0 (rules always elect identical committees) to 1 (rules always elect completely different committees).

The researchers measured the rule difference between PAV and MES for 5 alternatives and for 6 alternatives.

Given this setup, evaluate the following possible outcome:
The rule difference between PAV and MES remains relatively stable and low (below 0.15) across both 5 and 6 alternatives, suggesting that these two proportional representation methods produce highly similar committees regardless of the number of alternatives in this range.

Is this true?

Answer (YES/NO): YES